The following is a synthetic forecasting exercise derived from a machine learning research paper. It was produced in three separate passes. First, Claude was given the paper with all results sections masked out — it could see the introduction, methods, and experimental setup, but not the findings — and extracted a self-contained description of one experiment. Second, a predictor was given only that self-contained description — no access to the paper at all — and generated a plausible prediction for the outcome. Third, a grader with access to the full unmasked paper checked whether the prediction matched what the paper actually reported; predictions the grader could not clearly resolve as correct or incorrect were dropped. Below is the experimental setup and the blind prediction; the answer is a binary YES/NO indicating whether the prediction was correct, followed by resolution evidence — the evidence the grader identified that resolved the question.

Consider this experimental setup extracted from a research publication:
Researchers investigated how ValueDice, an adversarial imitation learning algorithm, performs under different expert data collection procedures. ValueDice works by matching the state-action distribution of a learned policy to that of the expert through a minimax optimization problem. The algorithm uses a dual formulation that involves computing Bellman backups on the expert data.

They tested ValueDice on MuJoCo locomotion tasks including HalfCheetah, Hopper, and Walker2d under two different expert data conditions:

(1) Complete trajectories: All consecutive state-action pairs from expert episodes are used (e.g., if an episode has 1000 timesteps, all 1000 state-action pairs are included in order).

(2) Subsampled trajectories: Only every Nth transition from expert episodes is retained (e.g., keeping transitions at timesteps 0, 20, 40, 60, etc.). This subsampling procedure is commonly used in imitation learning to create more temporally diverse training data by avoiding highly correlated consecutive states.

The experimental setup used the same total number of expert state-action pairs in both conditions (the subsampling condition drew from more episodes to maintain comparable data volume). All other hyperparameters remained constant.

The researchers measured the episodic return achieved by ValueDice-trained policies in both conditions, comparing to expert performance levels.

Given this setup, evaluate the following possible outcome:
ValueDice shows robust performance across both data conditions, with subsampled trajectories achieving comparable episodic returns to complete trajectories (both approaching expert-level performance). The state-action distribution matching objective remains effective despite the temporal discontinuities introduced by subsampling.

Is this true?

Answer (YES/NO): NO